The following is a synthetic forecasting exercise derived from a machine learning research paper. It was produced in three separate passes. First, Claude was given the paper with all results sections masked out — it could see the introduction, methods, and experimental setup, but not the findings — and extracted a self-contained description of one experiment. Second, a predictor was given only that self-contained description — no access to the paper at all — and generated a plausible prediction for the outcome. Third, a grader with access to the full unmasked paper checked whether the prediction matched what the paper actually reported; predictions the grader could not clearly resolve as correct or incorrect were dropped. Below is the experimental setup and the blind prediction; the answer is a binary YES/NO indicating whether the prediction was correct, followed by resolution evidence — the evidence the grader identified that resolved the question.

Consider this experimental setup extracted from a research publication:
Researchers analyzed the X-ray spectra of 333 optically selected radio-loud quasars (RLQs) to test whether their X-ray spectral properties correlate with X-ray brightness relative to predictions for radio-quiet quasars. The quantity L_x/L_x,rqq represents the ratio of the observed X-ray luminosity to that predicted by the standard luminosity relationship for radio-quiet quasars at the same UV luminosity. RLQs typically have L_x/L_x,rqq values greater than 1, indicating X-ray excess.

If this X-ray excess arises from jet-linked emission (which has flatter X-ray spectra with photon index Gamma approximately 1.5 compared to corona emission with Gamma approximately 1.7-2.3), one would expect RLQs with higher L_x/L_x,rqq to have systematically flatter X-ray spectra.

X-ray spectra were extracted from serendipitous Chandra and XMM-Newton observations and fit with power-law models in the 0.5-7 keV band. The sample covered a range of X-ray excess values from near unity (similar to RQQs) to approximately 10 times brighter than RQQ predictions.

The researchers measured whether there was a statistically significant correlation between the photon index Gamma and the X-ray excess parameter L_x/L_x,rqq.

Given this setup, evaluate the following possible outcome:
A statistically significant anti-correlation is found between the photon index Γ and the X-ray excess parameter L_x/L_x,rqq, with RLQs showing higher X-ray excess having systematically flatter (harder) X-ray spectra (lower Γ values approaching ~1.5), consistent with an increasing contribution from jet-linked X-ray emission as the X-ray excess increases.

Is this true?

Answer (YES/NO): NO